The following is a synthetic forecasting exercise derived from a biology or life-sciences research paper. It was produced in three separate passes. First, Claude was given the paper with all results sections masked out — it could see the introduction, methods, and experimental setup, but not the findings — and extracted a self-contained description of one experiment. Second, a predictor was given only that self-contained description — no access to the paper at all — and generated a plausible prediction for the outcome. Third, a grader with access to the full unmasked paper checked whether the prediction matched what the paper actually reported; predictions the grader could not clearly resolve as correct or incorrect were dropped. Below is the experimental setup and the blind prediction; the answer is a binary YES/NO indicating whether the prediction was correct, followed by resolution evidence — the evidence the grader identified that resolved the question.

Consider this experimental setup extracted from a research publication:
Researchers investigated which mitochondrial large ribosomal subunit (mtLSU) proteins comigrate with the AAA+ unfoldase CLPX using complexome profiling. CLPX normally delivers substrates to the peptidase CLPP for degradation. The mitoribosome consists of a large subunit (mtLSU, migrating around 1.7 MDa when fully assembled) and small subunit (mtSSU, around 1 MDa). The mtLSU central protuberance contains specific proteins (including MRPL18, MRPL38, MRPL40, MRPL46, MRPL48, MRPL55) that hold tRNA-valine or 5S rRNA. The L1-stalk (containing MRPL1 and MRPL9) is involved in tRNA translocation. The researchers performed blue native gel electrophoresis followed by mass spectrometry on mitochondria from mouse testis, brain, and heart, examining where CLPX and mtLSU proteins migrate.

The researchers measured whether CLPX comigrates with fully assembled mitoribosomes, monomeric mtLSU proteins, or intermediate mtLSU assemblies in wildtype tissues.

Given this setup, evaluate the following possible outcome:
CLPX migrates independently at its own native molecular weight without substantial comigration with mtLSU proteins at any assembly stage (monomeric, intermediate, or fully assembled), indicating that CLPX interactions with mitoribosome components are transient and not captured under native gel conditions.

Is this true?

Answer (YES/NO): NO